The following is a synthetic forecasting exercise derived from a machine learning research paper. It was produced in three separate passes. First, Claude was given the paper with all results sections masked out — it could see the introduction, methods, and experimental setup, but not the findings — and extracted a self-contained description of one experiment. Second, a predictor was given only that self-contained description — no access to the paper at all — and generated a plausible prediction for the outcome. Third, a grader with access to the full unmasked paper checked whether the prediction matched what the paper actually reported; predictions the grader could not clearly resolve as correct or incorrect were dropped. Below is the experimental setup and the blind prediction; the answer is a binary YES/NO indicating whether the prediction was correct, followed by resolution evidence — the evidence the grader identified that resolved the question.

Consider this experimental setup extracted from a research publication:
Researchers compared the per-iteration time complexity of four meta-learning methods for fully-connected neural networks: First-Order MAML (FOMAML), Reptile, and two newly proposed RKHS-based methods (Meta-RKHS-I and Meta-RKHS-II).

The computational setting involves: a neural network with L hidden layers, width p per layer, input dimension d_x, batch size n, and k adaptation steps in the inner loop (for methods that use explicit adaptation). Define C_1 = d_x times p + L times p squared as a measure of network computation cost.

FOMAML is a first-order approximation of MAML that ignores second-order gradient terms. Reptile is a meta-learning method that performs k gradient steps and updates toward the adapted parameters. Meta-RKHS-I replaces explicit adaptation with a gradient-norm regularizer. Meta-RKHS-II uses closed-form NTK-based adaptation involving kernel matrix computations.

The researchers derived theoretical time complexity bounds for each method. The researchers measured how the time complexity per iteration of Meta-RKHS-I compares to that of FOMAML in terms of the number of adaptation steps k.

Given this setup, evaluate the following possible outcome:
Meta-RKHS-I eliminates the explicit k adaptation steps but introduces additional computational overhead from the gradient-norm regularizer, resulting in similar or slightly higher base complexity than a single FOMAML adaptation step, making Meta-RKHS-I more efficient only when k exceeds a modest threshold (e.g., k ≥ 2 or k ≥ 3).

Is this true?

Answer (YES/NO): NO